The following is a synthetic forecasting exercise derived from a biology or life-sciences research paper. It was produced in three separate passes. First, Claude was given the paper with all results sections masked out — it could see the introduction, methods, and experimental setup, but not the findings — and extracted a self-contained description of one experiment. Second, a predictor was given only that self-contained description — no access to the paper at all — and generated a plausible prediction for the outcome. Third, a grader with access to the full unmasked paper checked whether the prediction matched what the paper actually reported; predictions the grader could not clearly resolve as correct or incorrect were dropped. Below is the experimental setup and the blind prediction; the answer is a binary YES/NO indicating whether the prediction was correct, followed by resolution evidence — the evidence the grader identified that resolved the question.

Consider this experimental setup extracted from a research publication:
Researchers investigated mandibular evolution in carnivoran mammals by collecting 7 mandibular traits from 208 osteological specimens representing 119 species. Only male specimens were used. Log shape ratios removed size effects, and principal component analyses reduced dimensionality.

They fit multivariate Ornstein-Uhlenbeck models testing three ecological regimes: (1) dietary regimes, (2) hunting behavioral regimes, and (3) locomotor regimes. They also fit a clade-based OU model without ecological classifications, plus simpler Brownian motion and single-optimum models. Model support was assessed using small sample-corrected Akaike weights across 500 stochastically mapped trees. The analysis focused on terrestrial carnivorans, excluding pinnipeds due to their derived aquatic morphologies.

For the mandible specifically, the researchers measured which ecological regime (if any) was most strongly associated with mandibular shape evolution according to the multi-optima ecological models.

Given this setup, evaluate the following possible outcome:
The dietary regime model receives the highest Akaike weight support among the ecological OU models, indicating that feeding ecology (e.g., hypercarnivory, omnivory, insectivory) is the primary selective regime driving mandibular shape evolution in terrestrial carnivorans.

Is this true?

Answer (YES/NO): YES